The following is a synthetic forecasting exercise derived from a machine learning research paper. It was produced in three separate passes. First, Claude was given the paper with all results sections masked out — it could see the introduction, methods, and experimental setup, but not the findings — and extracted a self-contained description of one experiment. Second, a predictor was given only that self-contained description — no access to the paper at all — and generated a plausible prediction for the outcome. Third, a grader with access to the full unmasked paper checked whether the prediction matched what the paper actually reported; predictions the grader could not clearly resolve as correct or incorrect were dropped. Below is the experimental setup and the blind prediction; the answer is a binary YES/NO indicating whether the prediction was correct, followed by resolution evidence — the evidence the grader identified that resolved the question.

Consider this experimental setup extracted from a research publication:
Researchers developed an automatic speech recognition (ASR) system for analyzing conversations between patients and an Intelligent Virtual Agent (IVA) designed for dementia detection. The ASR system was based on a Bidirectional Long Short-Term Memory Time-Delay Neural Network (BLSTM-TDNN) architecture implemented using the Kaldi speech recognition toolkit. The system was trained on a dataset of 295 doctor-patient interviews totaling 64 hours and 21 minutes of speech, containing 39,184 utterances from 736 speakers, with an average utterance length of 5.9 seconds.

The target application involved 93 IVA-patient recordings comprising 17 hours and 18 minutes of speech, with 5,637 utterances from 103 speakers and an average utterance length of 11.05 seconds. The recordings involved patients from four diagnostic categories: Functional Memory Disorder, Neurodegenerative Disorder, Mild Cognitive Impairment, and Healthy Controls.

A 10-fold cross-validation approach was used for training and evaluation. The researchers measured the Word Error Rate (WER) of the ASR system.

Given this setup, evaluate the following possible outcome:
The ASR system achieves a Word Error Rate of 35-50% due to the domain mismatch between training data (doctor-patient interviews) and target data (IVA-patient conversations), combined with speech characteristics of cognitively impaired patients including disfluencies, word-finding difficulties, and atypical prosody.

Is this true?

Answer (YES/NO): YES